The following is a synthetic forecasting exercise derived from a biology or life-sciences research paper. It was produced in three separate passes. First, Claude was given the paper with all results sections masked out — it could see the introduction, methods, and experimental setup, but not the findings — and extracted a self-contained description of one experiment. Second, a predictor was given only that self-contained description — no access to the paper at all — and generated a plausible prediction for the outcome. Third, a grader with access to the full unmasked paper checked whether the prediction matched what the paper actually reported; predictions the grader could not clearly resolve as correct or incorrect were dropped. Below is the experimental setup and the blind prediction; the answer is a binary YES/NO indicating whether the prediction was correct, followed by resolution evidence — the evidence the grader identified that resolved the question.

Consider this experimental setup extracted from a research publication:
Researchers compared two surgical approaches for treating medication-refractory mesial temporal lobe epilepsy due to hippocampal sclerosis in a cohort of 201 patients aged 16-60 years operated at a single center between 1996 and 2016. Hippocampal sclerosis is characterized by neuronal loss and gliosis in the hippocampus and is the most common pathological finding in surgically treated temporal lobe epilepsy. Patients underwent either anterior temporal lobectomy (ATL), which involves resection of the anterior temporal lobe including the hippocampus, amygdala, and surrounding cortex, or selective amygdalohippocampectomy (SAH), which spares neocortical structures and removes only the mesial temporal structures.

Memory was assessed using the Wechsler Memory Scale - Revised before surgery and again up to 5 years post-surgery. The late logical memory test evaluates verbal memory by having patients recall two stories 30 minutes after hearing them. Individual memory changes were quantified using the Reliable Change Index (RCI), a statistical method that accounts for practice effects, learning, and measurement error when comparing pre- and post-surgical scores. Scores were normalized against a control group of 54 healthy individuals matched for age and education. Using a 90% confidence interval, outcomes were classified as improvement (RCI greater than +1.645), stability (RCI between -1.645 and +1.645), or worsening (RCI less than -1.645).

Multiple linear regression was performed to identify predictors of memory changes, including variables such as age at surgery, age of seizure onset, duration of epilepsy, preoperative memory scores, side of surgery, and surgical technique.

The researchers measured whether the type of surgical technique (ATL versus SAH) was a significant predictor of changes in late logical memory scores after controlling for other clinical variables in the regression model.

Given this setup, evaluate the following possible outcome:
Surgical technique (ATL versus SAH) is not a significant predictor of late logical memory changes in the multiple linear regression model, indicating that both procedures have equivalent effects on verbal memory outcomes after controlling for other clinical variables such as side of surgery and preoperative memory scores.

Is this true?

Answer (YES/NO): YES